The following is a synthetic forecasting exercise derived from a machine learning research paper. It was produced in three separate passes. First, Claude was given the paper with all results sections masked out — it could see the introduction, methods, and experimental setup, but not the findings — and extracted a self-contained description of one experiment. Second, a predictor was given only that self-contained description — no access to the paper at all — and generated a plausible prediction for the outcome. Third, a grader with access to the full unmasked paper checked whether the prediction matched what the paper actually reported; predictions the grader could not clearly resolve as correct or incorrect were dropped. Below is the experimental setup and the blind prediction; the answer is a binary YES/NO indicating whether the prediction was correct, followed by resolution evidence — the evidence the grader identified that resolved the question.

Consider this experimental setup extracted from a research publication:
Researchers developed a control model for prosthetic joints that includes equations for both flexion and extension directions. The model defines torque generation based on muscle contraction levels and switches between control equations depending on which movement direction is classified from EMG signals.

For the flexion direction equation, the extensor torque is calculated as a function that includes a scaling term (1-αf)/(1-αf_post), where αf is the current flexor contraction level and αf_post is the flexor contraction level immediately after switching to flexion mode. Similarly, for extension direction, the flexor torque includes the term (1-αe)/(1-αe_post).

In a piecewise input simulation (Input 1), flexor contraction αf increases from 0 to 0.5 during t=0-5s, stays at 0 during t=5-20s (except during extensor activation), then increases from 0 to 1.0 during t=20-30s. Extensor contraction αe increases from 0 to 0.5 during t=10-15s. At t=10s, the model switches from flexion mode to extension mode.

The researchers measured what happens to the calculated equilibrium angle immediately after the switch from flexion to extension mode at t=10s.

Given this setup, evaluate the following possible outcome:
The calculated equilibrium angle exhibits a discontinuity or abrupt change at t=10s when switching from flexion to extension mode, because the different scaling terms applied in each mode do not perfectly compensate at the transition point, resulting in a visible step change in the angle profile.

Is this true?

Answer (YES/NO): NO